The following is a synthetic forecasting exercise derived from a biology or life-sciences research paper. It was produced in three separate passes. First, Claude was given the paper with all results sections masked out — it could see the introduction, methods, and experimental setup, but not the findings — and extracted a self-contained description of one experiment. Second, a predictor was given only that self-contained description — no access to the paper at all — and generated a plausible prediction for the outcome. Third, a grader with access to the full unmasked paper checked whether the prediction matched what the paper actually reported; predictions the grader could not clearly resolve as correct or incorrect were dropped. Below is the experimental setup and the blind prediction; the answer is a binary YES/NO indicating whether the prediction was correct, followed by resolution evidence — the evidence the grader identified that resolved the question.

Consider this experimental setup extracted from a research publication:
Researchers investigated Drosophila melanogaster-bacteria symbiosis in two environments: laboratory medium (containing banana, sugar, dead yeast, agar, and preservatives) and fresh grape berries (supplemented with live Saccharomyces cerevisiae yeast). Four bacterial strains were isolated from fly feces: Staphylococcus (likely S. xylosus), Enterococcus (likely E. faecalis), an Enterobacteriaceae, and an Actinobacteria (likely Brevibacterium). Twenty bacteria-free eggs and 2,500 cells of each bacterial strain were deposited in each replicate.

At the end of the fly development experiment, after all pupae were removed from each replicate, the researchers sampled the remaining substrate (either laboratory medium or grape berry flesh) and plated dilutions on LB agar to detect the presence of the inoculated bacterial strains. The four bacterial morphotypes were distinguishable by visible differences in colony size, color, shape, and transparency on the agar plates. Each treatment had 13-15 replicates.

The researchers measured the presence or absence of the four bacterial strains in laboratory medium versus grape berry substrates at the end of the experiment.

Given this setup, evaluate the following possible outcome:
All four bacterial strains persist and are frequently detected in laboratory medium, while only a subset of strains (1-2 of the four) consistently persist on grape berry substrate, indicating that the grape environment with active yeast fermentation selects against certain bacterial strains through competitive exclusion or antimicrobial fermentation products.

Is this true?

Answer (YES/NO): NO